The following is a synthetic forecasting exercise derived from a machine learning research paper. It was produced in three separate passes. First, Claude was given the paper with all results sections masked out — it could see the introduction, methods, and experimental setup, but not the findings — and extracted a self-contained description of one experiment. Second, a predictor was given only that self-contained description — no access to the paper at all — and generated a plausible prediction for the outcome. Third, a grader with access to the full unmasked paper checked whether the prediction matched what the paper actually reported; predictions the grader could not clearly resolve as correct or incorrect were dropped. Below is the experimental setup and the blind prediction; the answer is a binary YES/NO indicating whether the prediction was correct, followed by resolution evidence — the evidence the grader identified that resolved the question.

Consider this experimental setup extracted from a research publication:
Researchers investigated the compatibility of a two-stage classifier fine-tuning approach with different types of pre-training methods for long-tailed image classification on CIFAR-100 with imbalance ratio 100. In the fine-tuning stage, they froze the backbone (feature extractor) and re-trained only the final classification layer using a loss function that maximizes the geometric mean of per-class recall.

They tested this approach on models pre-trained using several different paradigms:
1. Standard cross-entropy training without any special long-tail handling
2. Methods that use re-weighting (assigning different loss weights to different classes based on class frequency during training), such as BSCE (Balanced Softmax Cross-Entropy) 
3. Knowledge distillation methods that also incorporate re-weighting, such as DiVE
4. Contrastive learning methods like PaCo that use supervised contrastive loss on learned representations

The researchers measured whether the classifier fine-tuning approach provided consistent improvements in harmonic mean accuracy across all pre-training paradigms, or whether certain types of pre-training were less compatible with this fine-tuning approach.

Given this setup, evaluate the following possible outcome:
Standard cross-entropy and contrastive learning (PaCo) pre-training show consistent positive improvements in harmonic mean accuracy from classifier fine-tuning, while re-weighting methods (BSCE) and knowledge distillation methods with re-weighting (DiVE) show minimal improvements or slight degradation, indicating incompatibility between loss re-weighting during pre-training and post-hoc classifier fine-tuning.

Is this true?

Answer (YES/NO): NO